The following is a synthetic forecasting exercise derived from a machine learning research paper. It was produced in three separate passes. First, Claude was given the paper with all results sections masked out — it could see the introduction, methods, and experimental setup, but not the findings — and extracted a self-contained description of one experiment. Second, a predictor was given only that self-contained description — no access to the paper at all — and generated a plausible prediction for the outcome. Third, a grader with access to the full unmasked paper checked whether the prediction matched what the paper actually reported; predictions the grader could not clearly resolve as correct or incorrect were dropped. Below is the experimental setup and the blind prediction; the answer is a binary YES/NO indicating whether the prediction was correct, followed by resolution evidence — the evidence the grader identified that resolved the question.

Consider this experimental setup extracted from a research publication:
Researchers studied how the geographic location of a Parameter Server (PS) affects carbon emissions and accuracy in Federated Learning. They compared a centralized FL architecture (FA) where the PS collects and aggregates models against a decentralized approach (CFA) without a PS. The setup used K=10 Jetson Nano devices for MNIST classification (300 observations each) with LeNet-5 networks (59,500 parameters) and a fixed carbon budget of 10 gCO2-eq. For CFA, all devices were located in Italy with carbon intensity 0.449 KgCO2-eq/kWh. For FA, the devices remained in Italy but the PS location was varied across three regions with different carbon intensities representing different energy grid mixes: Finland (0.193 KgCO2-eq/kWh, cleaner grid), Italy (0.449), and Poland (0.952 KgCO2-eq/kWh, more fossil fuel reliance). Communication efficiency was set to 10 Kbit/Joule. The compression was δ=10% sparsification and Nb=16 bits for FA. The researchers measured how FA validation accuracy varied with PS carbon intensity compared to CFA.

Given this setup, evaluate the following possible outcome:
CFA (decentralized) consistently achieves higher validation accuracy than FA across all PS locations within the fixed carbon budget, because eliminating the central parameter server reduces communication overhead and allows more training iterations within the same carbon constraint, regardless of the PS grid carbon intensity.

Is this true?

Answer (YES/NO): YES